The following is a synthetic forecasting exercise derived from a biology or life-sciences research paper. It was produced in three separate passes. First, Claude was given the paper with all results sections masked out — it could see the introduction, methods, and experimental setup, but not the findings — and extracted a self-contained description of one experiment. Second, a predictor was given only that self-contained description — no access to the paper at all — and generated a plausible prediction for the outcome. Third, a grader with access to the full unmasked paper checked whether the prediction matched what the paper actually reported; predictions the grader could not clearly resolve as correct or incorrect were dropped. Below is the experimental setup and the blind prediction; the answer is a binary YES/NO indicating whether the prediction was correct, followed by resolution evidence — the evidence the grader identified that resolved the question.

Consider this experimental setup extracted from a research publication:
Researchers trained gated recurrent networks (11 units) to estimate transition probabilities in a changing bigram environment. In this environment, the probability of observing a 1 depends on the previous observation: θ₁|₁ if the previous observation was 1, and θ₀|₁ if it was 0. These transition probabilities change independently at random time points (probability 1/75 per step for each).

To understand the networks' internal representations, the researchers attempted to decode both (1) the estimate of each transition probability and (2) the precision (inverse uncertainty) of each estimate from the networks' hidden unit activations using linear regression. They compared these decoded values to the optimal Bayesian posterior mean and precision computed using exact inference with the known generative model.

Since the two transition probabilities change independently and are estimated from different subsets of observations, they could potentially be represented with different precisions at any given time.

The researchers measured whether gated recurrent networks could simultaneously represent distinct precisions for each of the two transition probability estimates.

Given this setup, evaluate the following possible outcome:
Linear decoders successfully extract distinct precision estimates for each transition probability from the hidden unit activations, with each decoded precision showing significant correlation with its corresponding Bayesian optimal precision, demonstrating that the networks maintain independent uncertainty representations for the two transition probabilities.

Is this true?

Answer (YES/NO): YES